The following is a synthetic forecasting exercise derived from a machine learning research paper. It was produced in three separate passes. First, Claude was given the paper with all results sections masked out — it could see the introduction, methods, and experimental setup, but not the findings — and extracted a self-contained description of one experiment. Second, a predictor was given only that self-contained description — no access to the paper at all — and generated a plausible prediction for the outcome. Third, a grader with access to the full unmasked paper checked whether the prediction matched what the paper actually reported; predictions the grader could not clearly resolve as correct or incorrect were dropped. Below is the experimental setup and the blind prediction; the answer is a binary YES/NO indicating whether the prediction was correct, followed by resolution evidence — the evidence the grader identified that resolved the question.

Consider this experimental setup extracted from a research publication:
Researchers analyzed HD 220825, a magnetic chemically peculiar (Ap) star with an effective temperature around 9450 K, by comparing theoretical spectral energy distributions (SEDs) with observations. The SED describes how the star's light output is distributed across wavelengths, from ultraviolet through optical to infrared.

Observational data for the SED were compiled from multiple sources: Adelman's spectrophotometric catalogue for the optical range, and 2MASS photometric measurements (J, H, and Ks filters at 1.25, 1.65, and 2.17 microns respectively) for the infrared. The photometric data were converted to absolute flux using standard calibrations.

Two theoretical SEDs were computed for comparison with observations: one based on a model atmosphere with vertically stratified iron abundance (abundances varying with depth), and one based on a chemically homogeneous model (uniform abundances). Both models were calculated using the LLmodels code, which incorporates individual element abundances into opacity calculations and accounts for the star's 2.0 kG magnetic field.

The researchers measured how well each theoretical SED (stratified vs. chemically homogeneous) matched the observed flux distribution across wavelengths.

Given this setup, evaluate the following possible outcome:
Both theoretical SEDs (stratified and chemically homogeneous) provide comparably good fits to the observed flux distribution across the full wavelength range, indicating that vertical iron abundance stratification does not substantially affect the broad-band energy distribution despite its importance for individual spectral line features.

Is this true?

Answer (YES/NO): NO